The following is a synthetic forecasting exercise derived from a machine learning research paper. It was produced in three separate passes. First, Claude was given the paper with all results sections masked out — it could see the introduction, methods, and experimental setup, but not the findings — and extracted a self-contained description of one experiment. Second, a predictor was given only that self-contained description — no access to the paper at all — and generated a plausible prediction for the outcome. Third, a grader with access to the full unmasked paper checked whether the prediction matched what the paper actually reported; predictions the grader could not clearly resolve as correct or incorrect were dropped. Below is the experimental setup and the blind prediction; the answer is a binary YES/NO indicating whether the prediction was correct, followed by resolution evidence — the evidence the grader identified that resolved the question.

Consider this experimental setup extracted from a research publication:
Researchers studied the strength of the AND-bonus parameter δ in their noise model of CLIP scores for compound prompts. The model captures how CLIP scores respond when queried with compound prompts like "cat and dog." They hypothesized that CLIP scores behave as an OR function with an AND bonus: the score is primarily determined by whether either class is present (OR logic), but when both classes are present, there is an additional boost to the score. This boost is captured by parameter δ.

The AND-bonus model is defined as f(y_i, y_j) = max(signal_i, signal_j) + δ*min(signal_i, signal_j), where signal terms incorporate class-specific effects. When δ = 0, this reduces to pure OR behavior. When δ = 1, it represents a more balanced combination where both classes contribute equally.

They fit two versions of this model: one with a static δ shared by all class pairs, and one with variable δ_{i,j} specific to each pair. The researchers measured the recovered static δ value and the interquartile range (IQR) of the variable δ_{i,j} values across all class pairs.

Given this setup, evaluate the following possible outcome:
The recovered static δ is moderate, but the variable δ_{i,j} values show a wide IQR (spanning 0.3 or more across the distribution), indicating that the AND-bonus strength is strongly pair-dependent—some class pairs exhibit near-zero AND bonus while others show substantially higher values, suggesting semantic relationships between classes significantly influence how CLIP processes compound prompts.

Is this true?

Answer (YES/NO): NO